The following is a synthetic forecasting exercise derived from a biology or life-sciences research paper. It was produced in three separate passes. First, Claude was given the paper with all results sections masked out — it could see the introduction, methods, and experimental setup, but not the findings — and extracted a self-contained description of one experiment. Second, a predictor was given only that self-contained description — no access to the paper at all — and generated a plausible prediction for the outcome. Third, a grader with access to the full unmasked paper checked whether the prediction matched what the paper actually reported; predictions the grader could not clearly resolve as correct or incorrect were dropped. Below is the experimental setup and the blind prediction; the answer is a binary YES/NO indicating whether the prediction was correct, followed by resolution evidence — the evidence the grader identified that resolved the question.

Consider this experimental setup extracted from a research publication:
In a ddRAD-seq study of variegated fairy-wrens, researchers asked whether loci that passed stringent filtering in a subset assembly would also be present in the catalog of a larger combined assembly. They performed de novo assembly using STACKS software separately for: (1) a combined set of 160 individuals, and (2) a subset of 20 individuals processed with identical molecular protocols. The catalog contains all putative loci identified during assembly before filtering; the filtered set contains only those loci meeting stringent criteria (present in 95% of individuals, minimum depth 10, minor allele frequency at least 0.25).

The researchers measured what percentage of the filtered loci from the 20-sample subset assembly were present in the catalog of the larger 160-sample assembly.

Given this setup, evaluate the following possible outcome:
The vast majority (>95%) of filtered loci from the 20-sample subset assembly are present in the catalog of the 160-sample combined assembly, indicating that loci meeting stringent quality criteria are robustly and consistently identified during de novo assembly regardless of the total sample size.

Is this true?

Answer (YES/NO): YES